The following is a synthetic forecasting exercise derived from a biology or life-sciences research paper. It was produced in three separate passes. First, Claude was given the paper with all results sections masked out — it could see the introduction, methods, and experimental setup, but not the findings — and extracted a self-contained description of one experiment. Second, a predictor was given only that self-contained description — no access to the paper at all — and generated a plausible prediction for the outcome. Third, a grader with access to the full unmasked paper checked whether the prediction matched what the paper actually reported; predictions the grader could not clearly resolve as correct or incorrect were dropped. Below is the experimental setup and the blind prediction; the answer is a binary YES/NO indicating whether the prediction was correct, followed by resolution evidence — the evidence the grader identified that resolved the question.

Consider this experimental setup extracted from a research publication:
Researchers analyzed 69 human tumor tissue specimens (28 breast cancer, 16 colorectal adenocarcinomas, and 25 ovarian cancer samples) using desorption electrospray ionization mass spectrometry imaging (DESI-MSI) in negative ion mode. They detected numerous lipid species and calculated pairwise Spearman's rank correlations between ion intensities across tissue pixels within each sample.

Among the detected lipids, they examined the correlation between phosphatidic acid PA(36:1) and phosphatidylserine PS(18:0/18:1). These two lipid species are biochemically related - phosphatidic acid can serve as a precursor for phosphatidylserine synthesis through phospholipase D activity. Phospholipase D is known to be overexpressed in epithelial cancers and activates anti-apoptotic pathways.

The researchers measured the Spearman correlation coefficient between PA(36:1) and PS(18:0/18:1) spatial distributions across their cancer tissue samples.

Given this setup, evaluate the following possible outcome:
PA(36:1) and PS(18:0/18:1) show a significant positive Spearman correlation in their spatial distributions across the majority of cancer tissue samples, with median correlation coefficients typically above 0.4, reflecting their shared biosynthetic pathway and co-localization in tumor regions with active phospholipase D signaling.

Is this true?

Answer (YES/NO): YES